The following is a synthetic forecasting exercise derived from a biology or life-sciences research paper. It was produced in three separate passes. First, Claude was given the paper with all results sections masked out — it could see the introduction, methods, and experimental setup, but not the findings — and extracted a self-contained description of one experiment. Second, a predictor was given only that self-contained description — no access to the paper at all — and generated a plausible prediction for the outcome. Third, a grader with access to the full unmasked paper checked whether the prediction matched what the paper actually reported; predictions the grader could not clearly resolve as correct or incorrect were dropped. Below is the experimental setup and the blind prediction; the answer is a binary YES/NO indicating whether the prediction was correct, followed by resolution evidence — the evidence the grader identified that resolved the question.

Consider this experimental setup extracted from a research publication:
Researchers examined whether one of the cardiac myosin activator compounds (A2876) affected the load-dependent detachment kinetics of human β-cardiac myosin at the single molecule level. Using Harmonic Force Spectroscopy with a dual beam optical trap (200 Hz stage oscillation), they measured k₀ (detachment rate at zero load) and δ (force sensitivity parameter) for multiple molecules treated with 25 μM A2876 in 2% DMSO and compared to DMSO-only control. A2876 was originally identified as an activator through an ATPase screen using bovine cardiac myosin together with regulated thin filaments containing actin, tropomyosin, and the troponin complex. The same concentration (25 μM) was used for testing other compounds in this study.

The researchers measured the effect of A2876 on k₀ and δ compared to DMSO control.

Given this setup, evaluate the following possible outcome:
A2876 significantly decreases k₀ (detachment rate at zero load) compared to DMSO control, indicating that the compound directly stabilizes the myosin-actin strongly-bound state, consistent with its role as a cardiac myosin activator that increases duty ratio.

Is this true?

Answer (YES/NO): NO